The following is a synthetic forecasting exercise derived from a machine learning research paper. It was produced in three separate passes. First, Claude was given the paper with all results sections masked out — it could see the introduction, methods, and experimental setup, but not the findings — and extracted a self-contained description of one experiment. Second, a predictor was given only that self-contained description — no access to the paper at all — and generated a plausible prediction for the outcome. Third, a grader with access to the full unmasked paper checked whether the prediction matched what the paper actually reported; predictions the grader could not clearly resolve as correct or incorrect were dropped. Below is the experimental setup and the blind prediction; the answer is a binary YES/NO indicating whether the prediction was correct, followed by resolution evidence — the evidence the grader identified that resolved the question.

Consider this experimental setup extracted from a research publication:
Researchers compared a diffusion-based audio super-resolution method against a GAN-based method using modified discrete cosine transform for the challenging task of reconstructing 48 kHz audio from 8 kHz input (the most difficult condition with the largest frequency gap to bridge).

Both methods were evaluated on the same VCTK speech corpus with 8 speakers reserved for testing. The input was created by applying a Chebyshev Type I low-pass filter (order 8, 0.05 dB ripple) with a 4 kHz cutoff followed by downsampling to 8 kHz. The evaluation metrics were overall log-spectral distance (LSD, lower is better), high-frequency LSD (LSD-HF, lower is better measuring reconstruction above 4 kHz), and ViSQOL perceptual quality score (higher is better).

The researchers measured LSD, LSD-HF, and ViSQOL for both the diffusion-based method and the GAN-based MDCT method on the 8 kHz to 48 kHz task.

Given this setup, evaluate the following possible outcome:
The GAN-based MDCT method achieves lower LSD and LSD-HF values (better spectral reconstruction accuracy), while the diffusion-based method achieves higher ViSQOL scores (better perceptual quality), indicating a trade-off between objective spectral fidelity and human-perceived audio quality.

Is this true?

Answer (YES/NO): NO